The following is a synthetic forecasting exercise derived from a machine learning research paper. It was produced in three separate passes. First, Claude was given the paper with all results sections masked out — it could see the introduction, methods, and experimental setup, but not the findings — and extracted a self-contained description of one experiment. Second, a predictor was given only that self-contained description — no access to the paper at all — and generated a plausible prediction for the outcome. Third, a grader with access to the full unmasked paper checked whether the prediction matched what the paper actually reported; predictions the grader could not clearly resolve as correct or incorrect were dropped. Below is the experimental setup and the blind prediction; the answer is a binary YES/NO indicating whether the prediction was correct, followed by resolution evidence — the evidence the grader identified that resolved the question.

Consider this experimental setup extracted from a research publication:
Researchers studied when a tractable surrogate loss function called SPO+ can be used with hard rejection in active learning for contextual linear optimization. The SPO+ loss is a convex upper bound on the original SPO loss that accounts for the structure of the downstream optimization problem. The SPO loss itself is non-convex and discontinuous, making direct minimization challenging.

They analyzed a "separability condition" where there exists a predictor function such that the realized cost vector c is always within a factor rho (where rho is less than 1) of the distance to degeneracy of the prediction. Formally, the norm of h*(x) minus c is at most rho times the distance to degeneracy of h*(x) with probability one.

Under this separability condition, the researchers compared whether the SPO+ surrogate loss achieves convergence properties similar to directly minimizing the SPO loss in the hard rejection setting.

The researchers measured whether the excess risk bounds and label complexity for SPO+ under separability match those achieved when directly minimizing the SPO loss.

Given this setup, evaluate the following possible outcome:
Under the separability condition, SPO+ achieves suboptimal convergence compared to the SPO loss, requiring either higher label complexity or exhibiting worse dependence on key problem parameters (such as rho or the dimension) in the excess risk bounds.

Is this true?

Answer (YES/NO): NO